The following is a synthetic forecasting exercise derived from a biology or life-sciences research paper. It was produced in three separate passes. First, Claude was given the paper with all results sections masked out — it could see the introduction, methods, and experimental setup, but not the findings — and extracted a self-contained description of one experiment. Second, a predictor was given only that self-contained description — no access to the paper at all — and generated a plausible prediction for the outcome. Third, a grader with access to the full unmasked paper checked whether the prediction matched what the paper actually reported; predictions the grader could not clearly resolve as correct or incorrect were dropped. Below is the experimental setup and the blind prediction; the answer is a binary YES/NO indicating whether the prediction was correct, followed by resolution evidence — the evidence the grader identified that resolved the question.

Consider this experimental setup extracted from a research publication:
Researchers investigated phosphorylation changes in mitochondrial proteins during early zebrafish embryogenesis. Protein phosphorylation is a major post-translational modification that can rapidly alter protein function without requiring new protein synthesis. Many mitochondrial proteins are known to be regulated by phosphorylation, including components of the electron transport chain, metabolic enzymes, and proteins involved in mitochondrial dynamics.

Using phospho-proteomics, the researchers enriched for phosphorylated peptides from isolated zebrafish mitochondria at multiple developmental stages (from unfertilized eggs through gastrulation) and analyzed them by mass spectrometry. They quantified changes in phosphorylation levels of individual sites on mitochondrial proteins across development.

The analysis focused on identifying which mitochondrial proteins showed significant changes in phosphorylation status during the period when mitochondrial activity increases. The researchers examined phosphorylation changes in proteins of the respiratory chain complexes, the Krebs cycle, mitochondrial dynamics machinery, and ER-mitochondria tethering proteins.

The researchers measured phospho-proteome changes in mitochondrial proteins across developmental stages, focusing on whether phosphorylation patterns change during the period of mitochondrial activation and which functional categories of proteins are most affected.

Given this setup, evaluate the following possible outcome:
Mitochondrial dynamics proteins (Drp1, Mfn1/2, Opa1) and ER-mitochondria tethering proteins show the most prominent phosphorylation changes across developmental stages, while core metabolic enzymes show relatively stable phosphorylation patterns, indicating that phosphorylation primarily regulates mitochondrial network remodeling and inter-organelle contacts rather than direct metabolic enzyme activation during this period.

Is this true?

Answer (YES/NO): NO